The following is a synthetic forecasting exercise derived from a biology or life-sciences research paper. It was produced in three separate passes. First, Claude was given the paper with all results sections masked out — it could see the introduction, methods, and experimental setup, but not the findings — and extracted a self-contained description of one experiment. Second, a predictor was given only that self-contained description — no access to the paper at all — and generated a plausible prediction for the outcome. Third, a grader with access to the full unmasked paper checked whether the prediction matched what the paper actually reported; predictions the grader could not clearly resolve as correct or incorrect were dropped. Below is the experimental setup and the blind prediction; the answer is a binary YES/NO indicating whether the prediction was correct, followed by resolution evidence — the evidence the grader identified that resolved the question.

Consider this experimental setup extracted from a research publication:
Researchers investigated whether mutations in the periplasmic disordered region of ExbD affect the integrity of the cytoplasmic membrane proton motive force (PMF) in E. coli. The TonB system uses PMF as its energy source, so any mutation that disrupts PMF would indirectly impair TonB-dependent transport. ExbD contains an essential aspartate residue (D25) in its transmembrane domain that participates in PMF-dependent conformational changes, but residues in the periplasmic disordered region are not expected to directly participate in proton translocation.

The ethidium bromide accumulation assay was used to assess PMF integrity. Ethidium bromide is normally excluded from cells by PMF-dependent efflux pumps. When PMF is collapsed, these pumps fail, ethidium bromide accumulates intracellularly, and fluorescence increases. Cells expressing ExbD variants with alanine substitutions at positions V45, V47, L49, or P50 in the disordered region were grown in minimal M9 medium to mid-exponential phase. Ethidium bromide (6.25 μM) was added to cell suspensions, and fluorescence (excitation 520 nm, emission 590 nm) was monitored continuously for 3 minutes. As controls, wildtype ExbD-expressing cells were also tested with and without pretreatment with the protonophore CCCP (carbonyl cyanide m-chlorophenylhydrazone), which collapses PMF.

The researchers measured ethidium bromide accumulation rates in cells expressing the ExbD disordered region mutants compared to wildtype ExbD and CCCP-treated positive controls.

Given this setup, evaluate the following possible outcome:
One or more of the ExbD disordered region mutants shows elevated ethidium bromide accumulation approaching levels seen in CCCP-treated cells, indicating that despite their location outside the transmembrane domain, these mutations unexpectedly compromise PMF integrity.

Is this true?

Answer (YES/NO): NO